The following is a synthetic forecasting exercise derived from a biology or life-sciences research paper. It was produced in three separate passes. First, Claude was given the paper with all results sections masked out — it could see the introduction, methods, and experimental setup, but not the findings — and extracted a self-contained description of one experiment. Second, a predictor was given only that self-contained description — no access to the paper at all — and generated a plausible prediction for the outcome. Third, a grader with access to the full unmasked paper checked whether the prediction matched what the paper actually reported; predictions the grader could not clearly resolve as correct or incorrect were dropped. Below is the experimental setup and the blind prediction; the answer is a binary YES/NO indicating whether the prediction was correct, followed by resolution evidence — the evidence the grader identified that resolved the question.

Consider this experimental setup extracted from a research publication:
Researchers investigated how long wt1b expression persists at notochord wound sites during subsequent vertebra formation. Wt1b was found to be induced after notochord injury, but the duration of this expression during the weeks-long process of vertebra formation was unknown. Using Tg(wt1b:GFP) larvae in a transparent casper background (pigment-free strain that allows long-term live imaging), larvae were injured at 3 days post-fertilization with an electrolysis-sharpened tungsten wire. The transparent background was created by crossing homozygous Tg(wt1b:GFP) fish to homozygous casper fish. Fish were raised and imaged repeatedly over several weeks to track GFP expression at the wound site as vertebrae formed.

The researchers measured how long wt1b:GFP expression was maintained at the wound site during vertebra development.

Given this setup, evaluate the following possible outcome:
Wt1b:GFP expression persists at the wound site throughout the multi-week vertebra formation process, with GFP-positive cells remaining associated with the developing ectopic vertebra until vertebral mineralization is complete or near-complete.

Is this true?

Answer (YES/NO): YES